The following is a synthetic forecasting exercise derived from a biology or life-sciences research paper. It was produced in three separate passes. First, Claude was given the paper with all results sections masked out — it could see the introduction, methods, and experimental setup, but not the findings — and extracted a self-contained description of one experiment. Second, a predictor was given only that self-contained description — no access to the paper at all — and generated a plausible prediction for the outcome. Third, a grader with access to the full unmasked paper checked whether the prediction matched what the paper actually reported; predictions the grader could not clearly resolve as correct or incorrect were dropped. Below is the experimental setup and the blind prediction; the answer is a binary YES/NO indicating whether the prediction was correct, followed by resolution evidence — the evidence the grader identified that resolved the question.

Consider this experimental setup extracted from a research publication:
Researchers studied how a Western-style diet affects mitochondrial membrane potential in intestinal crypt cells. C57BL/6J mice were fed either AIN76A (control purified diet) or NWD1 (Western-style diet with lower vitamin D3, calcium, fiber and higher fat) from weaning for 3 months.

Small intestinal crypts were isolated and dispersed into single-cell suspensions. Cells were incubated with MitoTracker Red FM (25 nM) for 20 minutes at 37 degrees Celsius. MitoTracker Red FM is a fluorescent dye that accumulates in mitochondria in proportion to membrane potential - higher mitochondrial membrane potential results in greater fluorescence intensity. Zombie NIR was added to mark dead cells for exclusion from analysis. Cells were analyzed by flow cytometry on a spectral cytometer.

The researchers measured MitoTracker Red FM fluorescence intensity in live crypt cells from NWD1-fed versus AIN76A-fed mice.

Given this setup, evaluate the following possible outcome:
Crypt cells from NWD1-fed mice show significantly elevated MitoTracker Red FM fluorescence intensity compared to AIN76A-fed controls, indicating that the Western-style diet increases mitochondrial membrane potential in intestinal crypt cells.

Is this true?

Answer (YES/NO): NO